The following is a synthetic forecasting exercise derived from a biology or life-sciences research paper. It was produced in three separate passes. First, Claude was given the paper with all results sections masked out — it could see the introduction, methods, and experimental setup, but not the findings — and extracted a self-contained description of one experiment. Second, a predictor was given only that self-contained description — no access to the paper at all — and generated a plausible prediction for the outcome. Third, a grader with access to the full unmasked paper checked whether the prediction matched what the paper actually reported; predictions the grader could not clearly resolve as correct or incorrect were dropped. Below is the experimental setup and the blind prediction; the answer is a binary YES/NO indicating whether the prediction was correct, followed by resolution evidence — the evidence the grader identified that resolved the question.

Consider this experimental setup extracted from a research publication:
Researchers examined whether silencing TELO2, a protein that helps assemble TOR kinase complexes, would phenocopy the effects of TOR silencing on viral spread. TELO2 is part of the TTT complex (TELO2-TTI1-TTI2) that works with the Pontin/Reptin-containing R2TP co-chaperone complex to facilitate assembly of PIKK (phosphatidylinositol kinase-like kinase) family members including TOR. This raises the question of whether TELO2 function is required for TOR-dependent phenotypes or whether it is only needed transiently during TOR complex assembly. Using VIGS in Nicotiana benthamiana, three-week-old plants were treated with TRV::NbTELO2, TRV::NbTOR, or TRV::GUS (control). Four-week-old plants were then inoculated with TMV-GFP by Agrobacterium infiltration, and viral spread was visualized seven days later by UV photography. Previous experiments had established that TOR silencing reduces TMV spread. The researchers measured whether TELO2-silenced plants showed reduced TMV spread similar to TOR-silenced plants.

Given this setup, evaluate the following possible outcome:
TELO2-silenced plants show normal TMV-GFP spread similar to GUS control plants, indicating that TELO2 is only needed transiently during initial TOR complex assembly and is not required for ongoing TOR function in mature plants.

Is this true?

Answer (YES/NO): YES